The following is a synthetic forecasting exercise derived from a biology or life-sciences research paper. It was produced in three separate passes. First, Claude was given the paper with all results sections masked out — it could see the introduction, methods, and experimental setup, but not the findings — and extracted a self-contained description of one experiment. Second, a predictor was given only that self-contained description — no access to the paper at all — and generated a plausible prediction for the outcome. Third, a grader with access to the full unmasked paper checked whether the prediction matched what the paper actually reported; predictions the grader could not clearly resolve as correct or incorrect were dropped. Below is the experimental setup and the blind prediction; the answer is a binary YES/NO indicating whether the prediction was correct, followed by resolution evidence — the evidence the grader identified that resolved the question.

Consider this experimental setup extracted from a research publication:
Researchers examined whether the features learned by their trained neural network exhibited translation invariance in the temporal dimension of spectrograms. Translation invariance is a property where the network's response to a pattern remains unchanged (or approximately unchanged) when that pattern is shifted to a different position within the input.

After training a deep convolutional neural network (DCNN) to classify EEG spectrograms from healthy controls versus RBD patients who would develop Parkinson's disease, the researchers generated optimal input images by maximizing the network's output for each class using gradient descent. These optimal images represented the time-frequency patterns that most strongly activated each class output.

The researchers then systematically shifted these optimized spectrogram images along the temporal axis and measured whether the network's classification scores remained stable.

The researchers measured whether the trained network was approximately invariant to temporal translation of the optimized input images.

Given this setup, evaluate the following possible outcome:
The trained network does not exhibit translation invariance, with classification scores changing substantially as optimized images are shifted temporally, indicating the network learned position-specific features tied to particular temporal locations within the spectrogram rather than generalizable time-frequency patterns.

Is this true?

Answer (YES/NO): NO